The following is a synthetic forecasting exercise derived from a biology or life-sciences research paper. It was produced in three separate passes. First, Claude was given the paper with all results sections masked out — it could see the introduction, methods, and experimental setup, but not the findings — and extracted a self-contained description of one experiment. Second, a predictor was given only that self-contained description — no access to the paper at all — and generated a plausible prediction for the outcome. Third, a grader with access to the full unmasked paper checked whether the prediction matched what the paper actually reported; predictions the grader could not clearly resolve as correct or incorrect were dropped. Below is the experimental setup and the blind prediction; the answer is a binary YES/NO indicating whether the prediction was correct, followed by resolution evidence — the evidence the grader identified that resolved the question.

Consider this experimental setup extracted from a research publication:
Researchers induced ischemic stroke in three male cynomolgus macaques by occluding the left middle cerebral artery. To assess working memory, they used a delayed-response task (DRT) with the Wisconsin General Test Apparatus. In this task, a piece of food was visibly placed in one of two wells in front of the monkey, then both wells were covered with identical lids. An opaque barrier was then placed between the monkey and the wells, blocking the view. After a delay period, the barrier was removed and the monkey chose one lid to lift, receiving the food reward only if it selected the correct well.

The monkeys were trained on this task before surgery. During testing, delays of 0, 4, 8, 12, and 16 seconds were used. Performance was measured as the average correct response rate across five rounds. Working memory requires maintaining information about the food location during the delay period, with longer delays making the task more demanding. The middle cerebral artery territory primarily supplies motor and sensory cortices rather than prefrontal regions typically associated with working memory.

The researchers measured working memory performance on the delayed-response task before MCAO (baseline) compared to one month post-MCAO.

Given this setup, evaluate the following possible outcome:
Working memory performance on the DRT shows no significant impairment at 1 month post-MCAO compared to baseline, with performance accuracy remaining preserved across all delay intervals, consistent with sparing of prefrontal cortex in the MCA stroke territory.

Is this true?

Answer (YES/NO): NO